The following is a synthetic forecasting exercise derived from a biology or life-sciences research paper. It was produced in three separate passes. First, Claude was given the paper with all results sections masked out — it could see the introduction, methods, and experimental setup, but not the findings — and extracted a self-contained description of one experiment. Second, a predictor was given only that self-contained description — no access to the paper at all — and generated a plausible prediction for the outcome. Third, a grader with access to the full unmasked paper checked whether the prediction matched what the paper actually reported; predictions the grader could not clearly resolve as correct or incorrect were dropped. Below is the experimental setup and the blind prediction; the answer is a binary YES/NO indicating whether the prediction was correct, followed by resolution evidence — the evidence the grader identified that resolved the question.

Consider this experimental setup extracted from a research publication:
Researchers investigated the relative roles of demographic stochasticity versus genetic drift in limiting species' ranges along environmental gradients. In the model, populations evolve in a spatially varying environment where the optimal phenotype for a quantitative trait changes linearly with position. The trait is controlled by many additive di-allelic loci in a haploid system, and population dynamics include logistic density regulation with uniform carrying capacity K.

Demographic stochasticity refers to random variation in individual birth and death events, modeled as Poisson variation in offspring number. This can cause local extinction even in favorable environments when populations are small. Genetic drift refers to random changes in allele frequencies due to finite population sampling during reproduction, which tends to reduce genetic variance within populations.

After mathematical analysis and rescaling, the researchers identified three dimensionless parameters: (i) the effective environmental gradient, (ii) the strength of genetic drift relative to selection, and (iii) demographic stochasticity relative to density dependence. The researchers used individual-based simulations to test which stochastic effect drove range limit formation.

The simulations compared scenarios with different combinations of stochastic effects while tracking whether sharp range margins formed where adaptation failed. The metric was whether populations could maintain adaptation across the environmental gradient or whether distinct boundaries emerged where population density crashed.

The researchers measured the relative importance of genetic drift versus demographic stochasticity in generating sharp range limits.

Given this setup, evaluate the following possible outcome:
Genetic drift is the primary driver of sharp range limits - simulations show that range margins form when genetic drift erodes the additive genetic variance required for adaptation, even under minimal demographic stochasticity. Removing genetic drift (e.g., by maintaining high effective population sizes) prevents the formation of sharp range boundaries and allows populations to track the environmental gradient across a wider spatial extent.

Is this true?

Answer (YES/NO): YES